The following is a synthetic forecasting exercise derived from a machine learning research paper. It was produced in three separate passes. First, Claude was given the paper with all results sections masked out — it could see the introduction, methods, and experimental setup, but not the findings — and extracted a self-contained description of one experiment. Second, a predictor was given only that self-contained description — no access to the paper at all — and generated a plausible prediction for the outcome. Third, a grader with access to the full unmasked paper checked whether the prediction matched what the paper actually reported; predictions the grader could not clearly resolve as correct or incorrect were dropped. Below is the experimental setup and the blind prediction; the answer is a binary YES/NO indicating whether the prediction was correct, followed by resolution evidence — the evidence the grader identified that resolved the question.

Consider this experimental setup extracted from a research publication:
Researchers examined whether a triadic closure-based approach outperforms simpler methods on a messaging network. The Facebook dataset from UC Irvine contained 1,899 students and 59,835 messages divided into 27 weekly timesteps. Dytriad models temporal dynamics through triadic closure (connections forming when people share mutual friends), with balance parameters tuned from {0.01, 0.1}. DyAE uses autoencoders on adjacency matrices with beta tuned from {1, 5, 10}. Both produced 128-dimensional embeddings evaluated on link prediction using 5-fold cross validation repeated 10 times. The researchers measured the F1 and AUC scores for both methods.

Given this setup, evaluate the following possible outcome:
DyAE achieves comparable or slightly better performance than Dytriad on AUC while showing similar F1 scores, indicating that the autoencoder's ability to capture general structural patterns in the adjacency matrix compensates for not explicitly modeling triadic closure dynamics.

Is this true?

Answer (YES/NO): NO